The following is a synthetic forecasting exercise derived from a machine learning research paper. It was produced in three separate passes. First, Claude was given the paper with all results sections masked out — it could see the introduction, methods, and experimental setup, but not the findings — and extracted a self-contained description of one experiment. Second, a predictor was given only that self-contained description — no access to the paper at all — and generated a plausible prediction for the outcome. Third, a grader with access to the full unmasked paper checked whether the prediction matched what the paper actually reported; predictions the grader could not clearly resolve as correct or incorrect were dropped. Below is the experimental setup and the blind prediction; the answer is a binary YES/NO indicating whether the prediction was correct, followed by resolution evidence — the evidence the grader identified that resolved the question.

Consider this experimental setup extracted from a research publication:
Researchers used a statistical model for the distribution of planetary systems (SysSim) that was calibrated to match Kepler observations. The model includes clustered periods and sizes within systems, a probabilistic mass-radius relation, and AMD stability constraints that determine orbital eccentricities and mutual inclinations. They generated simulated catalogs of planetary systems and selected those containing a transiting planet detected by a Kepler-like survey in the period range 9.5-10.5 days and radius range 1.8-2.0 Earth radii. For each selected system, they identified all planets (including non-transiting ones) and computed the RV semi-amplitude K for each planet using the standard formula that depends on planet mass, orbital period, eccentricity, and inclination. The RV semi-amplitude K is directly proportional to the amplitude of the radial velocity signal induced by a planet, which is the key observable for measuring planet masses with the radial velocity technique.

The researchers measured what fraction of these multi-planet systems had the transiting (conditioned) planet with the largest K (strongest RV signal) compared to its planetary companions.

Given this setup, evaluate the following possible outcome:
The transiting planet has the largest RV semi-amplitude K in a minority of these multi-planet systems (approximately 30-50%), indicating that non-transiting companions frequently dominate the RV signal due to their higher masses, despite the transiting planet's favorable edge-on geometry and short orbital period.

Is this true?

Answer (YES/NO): YES